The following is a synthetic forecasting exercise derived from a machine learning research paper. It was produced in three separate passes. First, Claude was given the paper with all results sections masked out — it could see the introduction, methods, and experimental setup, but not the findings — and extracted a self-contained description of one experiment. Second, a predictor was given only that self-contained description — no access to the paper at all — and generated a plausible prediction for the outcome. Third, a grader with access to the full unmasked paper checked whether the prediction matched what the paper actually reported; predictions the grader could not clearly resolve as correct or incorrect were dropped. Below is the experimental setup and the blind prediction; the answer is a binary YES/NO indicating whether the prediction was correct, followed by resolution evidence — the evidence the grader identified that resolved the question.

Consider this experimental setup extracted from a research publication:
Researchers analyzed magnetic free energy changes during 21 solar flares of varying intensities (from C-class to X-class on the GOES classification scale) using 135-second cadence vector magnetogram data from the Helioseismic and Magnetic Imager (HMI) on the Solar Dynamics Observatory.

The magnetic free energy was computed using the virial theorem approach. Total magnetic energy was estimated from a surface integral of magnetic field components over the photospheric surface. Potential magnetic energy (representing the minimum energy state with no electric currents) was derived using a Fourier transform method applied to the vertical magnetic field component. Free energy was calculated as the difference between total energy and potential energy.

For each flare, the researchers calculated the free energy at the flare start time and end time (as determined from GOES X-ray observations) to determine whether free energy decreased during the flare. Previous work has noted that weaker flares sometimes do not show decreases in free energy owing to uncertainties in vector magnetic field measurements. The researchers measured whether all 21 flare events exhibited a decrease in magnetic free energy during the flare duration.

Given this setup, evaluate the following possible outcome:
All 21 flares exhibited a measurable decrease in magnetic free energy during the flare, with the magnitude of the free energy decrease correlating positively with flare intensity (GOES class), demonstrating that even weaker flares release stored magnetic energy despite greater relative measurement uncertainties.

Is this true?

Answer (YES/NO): NO